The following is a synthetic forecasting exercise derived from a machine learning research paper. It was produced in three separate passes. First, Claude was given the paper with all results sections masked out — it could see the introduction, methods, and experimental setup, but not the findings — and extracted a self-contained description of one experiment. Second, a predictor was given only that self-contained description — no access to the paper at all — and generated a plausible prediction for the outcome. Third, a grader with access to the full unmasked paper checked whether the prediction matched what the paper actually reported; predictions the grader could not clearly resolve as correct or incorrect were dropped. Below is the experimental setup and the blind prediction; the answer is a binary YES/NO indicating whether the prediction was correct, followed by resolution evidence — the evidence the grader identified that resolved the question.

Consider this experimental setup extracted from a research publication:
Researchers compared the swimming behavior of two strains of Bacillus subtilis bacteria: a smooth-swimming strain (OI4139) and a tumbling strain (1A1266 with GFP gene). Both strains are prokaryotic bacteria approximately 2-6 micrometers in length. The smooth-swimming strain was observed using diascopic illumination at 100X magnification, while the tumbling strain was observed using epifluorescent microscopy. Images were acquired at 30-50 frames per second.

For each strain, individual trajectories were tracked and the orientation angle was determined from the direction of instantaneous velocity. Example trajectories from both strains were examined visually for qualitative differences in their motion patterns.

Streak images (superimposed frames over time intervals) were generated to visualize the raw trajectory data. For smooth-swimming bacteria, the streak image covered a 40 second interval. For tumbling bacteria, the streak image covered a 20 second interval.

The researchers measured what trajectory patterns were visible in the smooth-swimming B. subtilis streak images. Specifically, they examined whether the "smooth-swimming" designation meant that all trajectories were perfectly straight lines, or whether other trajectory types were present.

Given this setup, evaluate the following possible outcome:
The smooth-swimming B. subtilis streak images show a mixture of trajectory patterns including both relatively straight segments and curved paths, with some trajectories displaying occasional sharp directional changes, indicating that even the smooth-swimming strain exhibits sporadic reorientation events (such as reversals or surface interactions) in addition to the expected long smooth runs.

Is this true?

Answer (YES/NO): YES